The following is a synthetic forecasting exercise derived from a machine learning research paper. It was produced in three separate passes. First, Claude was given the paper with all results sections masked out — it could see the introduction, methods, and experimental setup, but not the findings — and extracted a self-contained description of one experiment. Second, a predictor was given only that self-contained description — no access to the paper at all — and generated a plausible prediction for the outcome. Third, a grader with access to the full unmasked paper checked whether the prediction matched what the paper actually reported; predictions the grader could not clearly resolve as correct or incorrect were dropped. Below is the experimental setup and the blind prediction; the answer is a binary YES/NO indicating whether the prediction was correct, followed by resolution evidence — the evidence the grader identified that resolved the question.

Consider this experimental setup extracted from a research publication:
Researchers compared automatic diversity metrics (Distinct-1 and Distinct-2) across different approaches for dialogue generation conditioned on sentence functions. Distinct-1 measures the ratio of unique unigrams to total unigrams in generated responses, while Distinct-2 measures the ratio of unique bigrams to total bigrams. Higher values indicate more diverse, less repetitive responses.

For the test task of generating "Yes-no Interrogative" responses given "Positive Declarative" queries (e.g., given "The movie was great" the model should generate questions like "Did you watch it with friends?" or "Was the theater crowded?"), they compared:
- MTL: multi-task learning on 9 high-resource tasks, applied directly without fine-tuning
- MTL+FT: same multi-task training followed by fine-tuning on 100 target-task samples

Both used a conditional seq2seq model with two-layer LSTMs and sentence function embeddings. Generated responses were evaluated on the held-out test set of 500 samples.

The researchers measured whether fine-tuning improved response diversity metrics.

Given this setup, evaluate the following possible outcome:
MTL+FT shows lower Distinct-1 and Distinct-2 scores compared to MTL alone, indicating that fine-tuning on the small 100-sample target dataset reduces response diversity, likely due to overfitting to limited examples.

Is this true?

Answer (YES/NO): NO